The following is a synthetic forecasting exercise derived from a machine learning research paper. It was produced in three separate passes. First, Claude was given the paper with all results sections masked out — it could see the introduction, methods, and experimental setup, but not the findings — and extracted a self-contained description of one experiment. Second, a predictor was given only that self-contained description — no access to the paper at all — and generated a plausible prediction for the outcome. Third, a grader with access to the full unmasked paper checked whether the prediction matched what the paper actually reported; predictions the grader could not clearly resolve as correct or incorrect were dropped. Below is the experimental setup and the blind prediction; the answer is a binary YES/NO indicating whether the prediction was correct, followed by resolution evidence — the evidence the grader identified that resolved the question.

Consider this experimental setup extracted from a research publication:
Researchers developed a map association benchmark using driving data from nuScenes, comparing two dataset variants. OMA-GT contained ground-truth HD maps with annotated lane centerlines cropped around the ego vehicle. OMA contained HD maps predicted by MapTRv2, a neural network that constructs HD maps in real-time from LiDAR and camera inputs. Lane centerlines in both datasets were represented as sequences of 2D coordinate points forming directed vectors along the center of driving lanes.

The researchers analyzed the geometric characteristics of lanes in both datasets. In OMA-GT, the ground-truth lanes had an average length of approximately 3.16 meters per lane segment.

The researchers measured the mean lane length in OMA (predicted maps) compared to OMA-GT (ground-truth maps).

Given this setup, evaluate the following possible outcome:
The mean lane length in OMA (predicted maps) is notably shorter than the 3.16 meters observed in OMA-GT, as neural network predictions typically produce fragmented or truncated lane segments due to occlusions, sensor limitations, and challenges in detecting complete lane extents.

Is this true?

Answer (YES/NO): YES